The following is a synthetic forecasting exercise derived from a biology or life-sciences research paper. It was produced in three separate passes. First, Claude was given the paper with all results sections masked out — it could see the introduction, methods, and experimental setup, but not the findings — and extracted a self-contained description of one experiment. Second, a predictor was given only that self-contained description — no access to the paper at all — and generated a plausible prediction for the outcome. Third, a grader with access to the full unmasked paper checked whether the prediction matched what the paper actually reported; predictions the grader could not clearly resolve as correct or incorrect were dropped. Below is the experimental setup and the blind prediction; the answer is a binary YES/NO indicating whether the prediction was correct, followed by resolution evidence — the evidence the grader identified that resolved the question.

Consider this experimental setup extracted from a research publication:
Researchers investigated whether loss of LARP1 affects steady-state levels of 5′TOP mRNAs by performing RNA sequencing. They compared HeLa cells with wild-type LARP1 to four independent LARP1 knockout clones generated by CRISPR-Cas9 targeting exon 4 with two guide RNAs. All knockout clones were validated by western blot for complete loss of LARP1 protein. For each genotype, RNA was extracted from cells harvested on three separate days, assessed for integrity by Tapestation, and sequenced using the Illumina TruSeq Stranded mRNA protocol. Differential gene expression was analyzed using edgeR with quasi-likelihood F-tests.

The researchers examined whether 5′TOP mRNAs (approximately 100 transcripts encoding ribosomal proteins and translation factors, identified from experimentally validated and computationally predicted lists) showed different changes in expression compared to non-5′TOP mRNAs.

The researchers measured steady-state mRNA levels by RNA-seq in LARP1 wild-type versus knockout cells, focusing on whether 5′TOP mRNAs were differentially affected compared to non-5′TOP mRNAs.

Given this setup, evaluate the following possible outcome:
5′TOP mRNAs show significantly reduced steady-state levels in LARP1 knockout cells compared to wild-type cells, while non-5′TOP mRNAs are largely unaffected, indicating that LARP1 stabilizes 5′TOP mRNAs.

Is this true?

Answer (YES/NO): YES